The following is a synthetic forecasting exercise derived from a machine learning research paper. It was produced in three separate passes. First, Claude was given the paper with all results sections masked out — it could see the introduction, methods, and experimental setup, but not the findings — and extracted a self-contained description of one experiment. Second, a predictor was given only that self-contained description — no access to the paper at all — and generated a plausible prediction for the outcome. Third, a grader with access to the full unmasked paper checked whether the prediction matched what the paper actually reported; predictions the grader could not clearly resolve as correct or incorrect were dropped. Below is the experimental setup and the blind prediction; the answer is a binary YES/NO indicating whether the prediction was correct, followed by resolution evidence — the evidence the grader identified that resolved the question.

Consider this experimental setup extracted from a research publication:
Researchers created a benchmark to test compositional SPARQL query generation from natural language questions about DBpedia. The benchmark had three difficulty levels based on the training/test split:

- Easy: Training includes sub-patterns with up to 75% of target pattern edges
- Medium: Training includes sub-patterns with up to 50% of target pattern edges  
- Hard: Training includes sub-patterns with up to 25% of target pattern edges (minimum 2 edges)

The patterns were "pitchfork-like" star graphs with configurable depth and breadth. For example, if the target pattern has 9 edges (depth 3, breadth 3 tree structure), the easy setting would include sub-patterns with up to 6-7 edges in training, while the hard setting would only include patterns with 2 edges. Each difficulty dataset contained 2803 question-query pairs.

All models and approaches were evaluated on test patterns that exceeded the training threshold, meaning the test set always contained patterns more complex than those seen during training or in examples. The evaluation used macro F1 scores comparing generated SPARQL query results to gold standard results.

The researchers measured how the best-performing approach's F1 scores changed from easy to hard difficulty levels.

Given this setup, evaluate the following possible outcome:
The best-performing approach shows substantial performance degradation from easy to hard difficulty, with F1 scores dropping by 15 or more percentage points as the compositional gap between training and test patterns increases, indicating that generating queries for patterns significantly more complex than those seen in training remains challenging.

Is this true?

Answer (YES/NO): YES